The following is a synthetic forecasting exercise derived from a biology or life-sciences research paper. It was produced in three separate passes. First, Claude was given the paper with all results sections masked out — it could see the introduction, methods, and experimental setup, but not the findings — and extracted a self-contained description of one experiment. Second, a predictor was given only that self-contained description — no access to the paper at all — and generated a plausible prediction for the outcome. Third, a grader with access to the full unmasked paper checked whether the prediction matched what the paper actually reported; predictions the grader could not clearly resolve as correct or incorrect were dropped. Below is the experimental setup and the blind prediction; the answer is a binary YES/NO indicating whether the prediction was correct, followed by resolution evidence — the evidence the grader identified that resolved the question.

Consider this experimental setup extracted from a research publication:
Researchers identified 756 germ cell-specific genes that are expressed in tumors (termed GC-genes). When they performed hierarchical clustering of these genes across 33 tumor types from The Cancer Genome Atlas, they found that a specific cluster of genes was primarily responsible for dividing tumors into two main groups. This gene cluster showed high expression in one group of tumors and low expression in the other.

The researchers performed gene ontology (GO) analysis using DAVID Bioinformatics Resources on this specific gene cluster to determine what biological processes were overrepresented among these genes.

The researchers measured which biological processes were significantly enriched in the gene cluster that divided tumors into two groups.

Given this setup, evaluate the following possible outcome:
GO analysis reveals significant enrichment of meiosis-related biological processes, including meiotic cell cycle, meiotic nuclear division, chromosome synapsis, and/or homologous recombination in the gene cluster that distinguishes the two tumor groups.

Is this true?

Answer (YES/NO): YES